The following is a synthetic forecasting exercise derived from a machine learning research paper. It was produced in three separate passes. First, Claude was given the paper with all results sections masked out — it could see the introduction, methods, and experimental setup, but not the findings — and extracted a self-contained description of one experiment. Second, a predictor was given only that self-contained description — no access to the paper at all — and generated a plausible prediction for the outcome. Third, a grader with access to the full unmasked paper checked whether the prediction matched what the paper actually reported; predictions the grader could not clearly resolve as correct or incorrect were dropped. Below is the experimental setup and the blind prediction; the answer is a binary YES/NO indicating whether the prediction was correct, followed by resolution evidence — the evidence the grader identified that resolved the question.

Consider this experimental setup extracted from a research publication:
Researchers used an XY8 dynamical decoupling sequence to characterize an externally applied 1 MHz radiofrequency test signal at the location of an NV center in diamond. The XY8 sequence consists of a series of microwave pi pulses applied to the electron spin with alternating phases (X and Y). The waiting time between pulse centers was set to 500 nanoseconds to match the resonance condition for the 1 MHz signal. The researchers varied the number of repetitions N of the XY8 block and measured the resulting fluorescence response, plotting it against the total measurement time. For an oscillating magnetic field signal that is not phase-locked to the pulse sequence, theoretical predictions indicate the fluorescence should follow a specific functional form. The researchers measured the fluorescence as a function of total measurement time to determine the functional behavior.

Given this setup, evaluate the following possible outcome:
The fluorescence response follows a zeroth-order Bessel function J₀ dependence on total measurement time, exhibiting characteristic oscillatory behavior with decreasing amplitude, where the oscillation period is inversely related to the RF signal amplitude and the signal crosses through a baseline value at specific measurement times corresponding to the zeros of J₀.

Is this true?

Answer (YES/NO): YES